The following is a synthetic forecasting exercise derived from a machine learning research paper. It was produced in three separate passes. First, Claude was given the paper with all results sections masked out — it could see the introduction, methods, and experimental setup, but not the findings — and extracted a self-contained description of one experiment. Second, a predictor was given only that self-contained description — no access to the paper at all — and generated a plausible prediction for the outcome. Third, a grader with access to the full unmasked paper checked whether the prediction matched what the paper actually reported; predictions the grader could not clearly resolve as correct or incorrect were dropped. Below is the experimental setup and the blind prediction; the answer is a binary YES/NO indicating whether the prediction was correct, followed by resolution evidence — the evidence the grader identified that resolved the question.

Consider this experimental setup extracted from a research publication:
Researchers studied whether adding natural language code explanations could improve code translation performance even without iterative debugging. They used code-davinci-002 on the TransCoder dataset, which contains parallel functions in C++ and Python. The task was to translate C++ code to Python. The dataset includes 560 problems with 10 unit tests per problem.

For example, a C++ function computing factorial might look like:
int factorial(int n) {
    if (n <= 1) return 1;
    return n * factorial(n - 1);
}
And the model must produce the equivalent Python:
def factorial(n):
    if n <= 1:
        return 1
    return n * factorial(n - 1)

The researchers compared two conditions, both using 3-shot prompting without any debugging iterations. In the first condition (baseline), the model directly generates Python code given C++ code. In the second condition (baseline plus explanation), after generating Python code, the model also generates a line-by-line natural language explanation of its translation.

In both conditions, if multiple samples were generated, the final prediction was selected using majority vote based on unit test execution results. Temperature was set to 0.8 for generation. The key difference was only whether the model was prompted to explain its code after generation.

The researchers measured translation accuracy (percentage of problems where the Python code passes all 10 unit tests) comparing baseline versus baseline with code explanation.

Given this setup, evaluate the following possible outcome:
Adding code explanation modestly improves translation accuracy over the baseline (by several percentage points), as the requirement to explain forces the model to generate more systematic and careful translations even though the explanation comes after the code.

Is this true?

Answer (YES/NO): YES